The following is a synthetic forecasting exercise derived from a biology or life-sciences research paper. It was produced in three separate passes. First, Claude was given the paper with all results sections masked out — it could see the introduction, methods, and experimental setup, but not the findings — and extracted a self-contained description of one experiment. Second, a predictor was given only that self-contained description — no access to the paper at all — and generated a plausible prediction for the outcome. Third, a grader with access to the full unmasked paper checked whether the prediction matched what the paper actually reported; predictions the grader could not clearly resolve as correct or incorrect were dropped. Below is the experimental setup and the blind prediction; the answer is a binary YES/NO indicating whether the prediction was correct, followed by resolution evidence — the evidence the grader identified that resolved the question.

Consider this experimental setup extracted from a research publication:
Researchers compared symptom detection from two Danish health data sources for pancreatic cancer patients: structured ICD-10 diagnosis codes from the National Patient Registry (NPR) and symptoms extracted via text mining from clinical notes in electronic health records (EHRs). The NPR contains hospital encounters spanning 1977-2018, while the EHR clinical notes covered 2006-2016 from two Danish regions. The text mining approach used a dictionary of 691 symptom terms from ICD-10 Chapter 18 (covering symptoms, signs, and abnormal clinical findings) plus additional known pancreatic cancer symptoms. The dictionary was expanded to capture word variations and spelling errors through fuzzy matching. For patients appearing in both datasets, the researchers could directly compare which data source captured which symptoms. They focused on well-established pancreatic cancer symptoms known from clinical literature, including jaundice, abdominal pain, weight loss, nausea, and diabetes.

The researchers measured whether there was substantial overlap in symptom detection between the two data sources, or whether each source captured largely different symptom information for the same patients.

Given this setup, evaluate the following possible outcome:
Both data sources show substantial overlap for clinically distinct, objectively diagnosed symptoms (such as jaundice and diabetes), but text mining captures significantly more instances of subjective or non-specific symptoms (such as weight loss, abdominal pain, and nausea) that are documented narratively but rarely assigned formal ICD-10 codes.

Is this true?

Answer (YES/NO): NO